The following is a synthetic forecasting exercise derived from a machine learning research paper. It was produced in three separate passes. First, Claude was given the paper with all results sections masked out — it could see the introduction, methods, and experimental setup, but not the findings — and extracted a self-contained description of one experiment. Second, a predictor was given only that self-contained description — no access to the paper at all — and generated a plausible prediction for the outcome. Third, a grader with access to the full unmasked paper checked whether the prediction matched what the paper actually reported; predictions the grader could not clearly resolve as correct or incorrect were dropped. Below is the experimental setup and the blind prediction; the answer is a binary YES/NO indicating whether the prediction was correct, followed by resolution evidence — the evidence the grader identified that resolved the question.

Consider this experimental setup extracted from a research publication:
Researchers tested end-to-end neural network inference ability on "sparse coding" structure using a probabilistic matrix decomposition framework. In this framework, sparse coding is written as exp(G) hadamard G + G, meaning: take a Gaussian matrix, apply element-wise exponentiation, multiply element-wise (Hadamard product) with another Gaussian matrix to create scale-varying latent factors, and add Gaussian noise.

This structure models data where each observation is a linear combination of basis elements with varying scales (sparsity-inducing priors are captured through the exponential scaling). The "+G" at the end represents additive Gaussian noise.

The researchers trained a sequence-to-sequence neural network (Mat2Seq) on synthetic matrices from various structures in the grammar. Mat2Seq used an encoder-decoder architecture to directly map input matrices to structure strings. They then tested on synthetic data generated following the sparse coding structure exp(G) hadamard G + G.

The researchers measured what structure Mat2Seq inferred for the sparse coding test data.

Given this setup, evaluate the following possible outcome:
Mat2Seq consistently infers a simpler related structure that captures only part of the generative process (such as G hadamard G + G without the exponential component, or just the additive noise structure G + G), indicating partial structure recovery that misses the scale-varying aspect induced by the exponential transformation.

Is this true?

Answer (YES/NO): NO